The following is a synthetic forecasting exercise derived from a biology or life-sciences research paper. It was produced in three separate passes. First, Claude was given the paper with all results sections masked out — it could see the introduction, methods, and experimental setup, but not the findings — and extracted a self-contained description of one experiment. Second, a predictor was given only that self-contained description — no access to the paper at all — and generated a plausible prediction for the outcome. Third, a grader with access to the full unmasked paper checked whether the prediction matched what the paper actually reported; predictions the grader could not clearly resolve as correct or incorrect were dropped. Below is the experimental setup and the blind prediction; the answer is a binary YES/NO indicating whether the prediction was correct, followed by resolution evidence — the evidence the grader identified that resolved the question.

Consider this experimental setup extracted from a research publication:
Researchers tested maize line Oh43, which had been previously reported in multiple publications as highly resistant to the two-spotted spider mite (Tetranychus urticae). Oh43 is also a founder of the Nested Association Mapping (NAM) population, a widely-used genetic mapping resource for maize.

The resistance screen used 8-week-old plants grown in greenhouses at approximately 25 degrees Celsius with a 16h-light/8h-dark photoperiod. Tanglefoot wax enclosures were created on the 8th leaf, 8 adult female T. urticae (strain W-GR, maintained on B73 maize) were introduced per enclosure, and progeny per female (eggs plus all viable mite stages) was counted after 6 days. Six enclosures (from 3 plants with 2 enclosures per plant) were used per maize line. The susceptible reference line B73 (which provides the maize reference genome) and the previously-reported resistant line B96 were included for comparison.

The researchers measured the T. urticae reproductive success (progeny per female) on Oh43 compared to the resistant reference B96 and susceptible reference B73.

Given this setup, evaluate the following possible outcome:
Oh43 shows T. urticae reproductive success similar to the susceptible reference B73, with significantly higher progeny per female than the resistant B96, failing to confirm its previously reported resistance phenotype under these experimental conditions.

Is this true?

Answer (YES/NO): YES